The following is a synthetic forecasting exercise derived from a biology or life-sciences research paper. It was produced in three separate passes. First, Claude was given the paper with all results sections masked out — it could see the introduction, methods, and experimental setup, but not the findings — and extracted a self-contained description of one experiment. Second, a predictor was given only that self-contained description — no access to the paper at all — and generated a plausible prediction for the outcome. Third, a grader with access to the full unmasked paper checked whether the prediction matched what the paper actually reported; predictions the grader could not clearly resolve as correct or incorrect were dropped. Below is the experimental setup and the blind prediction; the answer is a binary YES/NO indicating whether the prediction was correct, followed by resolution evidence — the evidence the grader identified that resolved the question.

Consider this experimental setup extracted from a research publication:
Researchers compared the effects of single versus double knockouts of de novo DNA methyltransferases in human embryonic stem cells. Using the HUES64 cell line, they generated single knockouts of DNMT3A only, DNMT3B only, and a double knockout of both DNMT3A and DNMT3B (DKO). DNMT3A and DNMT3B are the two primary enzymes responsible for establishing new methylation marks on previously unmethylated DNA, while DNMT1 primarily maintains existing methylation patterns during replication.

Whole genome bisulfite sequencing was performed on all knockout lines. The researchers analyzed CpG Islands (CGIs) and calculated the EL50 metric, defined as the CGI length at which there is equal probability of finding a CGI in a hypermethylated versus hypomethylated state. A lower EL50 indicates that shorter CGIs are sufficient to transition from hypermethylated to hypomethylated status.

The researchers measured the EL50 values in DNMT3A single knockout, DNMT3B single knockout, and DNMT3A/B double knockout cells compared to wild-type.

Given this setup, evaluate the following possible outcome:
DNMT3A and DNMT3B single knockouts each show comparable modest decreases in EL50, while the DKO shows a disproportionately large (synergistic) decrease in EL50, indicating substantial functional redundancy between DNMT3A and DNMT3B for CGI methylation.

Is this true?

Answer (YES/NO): YES